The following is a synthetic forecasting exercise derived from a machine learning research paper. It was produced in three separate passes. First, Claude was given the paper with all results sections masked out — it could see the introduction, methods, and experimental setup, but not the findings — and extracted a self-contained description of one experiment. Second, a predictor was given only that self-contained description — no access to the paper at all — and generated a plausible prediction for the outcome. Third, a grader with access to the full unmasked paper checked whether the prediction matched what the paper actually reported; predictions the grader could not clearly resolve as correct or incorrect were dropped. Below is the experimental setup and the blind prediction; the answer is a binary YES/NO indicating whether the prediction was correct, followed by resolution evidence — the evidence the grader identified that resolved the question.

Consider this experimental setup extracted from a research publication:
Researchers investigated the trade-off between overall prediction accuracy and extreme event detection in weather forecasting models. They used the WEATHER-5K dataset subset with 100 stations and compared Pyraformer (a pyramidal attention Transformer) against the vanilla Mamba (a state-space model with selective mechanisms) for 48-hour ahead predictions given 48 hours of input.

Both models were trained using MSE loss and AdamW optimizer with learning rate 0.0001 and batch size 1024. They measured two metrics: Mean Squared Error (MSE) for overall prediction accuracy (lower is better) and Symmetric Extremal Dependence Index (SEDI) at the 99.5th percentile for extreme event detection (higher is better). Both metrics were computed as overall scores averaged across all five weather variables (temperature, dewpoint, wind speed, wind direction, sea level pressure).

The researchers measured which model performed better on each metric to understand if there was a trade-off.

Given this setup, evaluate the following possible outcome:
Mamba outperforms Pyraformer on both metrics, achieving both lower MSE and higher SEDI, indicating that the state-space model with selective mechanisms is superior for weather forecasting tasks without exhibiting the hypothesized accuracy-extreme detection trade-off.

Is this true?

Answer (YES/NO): NO